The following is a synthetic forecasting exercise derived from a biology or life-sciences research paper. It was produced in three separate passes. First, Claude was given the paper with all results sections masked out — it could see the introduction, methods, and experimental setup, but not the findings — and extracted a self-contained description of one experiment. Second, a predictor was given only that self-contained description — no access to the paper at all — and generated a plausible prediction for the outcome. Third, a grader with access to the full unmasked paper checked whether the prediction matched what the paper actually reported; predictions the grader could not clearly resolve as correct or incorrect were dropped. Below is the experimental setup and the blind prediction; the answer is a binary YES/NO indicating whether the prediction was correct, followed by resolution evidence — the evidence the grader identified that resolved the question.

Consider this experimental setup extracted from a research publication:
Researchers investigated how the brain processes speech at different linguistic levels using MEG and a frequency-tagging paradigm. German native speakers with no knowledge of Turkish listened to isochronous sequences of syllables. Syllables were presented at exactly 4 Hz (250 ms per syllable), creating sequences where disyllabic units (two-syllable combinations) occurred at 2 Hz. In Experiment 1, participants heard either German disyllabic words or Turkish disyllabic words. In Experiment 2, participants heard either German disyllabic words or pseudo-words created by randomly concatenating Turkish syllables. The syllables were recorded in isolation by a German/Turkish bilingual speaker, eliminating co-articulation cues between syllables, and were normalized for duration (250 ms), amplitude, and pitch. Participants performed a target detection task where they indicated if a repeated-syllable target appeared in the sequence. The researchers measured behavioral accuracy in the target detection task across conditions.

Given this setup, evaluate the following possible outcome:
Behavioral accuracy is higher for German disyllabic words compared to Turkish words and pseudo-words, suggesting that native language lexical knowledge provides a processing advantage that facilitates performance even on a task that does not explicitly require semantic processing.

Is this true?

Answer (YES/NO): YES